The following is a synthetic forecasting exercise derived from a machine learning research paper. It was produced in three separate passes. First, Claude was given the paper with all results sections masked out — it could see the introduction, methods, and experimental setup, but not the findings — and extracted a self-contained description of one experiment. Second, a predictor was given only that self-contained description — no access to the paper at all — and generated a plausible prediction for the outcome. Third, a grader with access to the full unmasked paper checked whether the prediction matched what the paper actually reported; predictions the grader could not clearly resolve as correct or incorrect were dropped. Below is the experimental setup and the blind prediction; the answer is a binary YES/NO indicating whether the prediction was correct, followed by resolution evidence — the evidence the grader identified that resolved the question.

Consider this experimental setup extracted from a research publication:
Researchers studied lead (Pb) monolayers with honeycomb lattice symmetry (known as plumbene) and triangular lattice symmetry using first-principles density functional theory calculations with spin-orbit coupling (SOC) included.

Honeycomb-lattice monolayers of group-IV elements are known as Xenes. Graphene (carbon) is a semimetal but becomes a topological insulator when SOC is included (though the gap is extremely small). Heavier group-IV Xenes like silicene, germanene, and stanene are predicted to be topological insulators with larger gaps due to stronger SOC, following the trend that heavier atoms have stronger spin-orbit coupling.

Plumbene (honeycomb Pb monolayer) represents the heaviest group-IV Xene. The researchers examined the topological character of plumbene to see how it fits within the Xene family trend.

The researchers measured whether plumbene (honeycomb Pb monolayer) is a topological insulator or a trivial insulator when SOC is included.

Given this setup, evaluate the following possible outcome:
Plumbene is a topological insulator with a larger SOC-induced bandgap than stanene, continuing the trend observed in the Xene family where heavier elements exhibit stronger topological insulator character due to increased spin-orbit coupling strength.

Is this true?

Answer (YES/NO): NO